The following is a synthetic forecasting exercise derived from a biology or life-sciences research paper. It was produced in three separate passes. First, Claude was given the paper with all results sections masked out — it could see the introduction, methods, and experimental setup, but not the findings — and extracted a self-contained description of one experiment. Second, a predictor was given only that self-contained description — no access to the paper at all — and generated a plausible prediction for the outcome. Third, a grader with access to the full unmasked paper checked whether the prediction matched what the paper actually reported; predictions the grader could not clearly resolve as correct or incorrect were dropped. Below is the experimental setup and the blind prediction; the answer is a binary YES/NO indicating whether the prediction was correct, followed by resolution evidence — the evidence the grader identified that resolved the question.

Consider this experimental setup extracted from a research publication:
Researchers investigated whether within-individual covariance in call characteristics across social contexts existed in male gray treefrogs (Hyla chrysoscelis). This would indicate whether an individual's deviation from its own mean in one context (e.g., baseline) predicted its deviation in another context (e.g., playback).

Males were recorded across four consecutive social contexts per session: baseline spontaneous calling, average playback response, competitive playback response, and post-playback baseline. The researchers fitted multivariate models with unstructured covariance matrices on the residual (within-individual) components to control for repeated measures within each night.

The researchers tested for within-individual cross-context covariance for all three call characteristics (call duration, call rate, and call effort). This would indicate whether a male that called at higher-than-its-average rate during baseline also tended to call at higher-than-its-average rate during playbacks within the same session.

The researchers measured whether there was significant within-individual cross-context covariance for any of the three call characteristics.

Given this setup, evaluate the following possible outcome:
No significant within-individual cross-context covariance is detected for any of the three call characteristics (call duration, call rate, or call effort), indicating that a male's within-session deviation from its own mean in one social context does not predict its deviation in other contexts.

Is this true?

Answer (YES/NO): YES